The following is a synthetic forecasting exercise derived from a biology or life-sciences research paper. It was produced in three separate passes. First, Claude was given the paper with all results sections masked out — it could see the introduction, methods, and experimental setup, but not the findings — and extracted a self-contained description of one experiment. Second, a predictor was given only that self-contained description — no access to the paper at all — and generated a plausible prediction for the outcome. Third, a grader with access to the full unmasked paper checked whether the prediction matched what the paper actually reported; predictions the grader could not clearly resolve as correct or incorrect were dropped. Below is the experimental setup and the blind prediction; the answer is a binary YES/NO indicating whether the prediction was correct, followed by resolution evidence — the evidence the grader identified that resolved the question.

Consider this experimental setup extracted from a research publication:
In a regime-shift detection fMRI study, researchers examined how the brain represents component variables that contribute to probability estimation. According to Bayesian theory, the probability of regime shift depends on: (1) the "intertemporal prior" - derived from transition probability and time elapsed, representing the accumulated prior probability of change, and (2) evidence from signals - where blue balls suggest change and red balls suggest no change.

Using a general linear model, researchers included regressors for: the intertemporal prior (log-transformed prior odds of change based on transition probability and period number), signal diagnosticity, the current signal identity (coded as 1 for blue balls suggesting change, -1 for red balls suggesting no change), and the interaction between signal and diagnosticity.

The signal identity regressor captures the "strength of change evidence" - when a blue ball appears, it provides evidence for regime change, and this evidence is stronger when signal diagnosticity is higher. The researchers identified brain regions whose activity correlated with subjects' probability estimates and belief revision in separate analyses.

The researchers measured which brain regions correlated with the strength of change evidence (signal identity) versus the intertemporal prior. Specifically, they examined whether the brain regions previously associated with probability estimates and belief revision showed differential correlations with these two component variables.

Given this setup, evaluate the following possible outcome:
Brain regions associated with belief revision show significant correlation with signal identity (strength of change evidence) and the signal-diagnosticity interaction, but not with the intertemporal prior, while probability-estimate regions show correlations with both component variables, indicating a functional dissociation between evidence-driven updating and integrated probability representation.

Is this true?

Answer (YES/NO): NO